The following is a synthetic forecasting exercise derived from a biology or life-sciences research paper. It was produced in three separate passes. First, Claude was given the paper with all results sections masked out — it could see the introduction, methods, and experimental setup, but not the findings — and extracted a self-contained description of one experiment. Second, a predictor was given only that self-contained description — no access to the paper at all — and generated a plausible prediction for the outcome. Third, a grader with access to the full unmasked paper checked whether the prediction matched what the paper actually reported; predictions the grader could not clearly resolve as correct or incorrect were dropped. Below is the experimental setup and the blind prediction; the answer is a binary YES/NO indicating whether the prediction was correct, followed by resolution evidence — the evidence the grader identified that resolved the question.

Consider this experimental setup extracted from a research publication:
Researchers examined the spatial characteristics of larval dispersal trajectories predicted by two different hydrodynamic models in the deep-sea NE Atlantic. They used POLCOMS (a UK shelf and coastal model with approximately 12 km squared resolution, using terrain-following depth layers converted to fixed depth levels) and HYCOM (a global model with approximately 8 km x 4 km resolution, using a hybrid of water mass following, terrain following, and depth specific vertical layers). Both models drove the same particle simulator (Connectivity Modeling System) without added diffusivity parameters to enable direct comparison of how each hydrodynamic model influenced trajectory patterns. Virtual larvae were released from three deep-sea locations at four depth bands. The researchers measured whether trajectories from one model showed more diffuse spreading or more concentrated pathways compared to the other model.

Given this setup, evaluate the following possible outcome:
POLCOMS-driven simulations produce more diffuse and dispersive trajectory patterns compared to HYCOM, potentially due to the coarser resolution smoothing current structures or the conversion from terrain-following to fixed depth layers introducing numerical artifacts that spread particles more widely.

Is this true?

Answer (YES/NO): NO